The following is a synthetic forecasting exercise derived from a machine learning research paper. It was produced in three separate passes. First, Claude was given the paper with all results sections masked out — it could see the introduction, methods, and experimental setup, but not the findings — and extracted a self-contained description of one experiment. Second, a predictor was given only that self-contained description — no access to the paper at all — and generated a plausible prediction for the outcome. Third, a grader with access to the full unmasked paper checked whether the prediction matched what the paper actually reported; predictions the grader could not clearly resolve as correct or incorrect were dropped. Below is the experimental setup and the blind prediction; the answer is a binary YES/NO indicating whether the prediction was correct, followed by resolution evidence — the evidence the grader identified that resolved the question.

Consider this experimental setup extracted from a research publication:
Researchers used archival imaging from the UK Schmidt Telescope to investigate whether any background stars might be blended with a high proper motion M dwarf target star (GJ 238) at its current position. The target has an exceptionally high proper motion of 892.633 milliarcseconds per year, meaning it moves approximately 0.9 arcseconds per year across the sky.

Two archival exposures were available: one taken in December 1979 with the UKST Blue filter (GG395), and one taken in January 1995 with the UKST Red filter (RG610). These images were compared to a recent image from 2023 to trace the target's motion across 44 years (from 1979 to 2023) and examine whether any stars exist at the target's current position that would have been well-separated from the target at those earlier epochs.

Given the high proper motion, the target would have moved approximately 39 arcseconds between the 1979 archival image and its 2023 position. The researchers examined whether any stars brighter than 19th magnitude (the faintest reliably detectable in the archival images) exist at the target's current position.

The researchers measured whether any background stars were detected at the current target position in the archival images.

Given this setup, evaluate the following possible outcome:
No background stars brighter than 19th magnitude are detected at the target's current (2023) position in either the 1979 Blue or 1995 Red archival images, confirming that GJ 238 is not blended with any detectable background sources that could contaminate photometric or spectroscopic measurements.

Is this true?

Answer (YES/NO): YES